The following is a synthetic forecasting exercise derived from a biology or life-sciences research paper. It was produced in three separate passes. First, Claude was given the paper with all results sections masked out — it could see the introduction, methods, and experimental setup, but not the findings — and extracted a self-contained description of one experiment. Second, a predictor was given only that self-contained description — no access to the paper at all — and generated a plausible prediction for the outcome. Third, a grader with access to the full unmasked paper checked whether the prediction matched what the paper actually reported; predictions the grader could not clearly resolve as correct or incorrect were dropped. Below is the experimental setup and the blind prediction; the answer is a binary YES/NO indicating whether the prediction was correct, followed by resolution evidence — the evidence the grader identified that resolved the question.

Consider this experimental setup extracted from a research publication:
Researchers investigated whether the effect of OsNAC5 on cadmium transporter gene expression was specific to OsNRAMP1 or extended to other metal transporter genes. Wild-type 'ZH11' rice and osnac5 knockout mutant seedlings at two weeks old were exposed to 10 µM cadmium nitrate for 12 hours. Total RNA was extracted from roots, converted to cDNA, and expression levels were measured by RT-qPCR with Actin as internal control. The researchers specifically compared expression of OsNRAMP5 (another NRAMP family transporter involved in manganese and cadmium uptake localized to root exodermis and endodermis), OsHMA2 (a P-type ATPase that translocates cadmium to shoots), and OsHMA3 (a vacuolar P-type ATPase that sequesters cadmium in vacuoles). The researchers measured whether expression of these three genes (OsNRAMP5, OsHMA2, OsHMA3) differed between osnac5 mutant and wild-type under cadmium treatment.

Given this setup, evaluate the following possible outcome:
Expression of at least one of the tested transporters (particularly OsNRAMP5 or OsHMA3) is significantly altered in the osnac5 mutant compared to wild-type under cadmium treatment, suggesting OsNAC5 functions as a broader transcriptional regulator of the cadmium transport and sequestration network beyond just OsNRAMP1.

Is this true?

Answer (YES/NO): NO